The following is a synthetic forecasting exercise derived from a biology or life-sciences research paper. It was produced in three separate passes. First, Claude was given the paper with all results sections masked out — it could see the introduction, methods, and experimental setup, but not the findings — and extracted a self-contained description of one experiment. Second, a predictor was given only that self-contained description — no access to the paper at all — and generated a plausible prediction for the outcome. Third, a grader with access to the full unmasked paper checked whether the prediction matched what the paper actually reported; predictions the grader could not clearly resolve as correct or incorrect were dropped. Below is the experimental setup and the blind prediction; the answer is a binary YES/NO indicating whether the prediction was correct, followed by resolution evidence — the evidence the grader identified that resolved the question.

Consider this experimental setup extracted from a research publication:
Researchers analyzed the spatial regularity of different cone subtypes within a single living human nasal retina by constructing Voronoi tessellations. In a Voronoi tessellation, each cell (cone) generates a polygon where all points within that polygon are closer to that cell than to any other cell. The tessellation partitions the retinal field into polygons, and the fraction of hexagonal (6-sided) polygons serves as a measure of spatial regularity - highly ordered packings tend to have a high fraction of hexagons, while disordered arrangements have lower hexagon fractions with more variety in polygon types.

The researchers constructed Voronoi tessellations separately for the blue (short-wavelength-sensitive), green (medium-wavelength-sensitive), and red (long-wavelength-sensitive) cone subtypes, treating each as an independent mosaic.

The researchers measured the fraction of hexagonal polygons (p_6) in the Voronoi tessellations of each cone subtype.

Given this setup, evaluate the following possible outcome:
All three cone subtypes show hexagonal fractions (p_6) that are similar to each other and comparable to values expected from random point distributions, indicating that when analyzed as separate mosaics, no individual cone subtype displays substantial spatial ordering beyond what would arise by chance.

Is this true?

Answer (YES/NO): NO